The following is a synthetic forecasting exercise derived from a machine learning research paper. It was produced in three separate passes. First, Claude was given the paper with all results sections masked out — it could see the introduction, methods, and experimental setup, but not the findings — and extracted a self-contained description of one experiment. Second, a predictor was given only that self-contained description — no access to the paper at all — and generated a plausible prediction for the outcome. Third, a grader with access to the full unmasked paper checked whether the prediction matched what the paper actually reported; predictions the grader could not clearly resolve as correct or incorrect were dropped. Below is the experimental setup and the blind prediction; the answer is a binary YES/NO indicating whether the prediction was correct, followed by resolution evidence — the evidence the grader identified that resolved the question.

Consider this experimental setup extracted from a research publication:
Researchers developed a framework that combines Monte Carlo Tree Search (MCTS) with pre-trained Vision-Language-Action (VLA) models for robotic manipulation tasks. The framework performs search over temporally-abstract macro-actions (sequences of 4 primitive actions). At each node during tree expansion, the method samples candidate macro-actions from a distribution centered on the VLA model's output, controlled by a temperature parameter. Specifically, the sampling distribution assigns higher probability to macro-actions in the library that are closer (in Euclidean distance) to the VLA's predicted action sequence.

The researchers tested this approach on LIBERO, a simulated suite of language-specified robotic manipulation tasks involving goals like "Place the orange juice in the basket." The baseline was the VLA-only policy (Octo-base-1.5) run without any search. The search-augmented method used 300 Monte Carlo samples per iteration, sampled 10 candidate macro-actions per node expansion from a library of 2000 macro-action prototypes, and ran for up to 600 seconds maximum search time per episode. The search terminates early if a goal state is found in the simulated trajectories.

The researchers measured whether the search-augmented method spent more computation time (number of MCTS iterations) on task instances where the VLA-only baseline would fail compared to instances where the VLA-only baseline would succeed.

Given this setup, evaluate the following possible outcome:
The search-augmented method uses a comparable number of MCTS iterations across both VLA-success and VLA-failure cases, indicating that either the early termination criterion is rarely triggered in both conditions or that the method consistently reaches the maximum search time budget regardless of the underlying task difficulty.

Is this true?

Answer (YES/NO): NO